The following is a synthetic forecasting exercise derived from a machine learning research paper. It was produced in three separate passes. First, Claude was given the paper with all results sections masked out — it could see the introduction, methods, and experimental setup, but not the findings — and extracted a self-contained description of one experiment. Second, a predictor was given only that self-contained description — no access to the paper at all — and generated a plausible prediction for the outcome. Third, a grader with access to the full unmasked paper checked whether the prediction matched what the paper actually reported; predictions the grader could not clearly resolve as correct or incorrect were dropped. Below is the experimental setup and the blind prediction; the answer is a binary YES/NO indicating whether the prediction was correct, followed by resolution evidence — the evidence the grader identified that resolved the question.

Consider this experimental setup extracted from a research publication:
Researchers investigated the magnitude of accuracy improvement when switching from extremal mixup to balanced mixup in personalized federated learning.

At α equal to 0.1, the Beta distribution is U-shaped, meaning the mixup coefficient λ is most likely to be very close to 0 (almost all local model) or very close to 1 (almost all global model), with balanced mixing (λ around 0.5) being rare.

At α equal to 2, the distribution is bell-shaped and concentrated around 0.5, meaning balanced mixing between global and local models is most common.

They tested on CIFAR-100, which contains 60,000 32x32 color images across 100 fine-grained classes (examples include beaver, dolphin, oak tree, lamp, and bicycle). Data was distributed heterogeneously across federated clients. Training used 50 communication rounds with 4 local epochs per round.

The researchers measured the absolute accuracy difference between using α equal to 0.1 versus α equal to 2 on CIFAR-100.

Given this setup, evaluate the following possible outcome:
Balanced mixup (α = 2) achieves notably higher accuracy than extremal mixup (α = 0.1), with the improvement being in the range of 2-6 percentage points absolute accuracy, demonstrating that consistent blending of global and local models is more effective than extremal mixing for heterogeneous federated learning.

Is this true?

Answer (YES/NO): NO